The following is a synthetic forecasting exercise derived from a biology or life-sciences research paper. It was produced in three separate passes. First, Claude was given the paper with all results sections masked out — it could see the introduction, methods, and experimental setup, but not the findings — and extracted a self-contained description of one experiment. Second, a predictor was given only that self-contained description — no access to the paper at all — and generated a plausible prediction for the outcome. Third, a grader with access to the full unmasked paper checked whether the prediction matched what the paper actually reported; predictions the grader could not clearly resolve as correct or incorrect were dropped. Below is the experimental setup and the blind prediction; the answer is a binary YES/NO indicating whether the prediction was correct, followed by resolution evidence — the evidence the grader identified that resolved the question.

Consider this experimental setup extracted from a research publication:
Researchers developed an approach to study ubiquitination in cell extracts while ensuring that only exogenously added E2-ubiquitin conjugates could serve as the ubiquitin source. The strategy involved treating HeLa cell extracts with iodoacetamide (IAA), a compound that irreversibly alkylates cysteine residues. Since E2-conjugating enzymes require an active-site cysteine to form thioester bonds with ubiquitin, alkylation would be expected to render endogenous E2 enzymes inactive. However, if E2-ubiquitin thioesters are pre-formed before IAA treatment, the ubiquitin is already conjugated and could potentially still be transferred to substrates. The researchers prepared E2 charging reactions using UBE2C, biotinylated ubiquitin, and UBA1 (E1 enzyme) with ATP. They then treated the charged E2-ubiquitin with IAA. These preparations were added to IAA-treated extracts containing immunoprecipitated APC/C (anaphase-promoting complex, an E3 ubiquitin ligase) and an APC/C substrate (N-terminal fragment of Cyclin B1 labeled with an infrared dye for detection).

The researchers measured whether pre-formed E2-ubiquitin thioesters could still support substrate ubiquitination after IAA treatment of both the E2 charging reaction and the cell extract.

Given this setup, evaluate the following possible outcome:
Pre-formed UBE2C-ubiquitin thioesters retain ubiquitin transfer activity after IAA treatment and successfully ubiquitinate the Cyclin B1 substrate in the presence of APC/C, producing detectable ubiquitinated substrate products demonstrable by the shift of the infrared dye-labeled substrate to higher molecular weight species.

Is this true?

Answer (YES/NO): YES